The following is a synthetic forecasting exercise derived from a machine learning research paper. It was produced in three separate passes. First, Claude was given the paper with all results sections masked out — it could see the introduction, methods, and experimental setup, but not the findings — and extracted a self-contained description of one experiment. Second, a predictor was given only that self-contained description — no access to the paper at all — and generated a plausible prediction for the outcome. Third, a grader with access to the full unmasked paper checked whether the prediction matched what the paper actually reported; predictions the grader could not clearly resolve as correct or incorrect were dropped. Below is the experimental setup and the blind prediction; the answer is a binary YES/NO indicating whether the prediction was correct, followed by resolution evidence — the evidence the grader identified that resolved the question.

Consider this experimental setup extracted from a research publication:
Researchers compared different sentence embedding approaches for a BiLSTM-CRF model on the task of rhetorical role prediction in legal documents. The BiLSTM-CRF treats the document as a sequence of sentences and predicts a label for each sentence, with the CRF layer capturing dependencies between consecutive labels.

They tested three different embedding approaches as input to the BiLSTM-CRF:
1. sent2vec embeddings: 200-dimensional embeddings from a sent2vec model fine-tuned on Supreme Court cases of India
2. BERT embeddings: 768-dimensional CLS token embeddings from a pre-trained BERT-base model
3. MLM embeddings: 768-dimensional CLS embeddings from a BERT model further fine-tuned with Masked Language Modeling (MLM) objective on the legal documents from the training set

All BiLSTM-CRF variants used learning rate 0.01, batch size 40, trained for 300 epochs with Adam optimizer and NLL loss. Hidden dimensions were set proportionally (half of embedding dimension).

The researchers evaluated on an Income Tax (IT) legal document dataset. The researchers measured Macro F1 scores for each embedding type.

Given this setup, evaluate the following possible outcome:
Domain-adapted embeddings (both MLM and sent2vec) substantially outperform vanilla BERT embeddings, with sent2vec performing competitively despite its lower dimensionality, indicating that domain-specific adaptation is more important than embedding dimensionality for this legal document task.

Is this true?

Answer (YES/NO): NO